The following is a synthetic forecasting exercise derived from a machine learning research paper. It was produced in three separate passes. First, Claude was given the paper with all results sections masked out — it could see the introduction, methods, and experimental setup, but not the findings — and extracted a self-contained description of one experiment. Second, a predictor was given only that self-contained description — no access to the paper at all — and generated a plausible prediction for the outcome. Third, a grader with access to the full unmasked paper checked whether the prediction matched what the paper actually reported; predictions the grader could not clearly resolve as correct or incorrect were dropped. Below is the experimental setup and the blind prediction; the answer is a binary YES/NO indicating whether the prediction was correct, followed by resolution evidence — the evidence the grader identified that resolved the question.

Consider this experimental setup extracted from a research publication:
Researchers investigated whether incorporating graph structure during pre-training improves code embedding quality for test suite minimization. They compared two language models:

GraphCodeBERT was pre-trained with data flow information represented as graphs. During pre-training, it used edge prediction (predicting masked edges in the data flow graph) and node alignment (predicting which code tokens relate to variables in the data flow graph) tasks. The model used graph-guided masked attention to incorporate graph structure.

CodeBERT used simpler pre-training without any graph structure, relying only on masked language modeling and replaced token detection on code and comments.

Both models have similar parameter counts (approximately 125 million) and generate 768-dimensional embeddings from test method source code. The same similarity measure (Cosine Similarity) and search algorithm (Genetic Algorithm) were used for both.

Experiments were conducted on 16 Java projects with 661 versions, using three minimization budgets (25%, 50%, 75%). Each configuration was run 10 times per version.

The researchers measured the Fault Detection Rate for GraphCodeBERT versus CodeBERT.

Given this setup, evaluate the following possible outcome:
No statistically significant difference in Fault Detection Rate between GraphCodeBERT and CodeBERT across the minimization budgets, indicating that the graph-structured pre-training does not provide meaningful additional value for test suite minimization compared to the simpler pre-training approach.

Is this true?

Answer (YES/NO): NO